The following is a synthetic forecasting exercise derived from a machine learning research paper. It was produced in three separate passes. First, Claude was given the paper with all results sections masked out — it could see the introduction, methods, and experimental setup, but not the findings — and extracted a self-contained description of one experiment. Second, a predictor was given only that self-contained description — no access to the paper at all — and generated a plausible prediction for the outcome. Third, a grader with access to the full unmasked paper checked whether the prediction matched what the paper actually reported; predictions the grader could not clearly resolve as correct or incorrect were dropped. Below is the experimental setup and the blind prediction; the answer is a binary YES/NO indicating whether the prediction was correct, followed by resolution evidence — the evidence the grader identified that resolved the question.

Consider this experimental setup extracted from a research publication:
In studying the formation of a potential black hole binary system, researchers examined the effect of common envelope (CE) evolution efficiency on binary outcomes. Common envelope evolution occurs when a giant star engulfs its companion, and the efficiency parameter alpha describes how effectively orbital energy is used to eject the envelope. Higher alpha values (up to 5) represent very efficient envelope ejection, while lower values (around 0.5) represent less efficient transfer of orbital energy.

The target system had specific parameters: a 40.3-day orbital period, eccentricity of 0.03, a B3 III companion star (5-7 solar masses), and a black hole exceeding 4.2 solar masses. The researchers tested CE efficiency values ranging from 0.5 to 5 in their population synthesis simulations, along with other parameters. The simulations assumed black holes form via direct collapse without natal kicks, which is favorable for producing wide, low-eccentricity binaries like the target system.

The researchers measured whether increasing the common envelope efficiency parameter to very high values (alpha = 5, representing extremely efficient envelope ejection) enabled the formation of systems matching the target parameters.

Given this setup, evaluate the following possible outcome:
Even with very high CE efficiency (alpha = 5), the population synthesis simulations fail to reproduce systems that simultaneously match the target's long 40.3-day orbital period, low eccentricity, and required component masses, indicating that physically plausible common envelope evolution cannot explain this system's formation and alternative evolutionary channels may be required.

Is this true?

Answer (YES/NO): YES